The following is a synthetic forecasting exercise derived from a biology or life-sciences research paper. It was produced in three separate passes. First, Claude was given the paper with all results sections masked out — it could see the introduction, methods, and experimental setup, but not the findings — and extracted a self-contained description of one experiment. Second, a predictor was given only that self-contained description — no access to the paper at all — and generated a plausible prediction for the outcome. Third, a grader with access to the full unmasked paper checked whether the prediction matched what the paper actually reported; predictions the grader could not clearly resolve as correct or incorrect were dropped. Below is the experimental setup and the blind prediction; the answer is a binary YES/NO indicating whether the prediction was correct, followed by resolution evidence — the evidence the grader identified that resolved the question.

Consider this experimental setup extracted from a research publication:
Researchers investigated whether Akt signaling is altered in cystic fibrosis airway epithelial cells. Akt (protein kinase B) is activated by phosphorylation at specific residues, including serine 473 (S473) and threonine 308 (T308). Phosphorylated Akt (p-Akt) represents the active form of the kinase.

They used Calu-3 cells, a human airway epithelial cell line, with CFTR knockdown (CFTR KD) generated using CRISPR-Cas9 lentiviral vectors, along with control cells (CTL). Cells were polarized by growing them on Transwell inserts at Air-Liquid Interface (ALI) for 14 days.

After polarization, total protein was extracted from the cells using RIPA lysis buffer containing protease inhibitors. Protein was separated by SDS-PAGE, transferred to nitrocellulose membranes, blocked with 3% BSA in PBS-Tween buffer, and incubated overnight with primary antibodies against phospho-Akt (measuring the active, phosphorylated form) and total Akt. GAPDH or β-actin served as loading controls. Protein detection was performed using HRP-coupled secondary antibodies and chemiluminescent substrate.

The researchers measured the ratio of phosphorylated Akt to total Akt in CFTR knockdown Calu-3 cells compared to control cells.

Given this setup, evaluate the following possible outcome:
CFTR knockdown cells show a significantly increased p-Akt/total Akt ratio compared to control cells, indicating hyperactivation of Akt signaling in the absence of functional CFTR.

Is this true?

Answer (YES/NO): YES